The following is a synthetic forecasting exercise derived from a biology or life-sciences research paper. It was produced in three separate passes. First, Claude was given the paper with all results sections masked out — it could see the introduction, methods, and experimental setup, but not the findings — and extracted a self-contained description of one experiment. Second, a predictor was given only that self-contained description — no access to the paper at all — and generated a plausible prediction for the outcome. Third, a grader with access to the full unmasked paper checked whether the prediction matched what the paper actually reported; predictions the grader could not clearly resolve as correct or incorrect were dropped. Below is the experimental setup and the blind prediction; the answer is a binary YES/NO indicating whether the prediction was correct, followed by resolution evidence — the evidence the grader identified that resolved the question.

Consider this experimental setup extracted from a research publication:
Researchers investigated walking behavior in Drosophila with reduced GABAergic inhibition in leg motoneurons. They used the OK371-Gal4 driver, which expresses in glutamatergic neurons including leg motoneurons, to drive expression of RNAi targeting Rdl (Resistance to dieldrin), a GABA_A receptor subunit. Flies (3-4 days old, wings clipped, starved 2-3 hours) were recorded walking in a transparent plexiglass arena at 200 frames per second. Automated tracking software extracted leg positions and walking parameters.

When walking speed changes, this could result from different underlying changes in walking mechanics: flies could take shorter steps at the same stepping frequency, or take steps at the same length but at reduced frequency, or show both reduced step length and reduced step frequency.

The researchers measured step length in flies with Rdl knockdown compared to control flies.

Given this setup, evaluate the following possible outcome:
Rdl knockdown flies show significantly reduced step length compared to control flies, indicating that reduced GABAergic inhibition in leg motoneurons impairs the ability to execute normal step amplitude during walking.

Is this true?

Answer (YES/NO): YES